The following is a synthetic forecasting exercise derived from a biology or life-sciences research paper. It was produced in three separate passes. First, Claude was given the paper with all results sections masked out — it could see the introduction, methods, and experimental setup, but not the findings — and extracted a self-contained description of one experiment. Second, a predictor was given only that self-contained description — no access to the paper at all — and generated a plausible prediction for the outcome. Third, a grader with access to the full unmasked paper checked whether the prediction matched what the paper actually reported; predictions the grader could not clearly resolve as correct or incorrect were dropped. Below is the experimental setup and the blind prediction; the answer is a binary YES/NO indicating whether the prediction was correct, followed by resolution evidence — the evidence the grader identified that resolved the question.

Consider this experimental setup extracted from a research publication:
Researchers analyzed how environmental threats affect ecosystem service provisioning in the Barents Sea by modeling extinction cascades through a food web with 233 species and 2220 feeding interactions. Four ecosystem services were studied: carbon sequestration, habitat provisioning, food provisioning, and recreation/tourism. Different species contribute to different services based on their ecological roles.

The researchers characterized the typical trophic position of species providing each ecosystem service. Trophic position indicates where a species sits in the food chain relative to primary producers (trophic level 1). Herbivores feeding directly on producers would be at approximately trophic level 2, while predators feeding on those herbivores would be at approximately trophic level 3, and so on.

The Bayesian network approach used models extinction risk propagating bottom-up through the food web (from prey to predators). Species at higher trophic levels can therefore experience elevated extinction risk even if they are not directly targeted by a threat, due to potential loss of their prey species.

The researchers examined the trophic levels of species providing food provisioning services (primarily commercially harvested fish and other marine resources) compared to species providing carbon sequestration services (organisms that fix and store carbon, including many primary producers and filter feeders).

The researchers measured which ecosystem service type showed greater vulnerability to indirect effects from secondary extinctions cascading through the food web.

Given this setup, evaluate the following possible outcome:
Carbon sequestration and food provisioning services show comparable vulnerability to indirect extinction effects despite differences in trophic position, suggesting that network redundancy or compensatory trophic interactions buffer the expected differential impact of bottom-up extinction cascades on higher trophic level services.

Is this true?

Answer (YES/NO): NO